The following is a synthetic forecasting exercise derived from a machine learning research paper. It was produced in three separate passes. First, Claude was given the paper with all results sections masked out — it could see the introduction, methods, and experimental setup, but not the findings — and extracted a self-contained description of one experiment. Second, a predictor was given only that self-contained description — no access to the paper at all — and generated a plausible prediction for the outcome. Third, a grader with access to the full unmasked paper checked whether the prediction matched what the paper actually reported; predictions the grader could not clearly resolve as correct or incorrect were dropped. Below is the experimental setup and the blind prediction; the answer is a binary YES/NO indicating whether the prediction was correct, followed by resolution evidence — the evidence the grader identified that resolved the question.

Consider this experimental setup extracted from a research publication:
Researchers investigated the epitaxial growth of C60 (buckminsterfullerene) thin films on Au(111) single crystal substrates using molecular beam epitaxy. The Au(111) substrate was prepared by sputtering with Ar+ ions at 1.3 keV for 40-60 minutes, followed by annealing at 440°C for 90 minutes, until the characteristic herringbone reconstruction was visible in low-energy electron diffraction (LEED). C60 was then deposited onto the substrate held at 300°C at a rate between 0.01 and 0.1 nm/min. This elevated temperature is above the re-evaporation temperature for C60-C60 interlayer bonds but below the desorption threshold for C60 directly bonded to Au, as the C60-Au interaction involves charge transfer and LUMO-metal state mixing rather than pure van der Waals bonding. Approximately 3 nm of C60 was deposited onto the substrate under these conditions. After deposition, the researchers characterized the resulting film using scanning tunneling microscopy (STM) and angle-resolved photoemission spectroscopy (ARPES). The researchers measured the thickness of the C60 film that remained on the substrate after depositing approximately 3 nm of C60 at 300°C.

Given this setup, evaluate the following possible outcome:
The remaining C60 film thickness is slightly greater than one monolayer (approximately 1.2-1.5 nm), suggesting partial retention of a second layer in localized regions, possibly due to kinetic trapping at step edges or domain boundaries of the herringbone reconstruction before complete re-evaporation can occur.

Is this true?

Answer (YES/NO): NO